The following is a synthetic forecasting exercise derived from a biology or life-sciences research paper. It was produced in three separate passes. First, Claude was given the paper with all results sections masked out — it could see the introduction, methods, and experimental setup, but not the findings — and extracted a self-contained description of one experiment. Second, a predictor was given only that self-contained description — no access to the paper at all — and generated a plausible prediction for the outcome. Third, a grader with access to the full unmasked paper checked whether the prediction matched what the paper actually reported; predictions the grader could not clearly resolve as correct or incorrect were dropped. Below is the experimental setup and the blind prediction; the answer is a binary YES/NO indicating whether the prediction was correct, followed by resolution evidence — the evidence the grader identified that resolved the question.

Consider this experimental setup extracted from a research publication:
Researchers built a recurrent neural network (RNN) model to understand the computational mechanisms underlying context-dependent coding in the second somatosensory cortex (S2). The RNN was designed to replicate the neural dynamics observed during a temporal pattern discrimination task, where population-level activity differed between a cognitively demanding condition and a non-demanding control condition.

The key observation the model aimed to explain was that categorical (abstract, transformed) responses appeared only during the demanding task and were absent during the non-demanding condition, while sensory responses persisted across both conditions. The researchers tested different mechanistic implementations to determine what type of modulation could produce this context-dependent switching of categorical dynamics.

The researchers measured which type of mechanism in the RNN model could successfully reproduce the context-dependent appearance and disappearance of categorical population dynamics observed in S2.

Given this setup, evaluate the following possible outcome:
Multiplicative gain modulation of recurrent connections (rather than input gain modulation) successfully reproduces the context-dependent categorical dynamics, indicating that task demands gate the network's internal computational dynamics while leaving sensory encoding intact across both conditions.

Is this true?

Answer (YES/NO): YES